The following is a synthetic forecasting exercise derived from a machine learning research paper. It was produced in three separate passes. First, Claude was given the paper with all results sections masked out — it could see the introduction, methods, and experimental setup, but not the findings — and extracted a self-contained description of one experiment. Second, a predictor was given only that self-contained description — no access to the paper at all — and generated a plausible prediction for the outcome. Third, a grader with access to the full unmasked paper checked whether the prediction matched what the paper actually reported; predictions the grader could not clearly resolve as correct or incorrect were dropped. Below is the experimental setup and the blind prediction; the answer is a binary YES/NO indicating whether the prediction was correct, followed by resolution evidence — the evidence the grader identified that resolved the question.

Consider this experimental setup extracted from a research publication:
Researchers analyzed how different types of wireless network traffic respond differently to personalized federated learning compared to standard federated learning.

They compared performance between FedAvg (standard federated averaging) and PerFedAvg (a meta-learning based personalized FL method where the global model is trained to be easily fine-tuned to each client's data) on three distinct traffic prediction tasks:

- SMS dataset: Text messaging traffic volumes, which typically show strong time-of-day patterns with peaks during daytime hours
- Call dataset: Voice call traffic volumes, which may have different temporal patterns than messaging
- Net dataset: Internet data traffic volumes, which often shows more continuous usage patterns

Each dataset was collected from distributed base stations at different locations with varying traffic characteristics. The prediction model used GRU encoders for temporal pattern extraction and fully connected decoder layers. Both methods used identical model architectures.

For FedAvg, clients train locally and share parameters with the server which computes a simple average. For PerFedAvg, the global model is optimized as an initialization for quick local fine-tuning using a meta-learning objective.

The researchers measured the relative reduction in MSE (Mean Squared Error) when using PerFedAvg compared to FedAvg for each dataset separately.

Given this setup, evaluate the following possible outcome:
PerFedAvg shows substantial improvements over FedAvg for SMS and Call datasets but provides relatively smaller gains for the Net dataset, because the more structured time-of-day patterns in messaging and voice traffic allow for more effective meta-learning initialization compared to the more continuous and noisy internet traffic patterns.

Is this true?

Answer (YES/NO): NO